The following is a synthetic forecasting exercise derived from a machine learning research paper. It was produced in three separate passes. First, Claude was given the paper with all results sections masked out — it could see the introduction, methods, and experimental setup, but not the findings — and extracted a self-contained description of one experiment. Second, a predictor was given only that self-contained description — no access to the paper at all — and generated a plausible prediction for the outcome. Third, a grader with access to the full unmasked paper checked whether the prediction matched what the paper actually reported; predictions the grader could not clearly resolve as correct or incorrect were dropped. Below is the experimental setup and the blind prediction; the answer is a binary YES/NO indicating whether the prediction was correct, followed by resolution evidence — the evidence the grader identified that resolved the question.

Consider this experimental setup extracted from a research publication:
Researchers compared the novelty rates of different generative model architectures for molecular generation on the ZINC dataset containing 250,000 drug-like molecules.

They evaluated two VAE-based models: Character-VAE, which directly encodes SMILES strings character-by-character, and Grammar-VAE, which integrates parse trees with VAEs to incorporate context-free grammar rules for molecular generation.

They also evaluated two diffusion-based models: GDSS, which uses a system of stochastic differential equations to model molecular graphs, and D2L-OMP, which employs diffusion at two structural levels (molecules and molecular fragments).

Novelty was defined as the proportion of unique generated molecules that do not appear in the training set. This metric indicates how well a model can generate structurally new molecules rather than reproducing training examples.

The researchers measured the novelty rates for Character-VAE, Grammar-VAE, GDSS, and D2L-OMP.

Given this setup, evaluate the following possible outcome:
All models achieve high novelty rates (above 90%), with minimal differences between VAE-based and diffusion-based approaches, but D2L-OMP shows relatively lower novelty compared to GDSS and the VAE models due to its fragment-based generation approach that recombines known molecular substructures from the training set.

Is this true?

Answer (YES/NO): NO